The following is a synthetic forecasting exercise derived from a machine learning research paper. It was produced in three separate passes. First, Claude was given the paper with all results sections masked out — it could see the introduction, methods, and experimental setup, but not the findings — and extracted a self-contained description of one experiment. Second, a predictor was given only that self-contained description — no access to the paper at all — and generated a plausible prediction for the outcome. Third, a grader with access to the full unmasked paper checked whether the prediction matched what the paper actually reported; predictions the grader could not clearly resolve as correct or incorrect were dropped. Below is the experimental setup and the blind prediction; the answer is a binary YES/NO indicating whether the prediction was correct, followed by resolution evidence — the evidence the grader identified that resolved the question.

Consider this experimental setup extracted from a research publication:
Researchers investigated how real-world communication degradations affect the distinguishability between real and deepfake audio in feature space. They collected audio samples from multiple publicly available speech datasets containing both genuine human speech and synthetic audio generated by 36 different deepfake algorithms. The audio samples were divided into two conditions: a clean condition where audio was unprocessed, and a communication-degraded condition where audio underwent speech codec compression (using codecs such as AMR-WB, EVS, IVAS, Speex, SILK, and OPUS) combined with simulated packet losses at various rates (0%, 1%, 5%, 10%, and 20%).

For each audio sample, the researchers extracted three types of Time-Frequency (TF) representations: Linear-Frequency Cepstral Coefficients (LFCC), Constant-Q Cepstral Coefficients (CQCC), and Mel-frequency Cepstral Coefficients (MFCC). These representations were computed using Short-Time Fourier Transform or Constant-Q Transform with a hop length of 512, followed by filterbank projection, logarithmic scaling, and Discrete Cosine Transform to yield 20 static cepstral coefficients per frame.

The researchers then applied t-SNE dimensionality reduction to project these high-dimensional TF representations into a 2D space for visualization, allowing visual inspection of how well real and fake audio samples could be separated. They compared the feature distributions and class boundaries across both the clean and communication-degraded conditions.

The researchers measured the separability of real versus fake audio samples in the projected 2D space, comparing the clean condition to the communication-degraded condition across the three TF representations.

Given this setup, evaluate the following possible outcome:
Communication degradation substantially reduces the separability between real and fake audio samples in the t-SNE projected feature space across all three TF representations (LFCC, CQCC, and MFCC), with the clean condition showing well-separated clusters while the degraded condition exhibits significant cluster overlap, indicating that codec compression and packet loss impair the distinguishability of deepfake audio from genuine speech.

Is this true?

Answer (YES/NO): YES